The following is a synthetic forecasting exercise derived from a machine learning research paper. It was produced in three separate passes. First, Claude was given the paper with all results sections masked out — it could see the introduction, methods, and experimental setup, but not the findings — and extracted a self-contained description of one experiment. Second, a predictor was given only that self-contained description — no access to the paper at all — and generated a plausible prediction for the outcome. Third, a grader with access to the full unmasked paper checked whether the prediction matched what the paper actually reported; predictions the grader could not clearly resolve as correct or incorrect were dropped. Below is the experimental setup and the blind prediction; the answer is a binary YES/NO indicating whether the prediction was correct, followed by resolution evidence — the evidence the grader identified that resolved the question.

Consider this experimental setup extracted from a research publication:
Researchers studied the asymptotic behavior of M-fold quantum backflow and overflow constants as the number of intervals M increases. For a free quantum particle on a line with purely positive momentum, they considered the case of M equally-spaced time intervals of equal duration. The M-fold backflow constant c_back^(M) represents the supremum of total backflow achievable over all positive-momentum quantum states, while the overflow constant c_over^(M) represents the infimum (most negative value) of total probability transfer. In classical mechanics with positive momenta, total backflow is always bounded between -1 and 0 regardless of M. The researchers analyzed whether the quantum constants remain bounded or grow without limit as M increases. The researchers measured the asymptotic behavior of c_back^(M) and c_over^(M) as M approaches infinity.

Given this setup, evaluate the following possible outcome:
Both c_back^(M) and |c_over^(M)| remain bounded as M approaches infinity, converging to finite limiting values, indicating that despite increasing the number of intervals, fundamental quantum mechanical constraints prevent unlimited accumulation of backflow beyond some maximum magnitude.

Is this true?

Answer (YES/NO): NO